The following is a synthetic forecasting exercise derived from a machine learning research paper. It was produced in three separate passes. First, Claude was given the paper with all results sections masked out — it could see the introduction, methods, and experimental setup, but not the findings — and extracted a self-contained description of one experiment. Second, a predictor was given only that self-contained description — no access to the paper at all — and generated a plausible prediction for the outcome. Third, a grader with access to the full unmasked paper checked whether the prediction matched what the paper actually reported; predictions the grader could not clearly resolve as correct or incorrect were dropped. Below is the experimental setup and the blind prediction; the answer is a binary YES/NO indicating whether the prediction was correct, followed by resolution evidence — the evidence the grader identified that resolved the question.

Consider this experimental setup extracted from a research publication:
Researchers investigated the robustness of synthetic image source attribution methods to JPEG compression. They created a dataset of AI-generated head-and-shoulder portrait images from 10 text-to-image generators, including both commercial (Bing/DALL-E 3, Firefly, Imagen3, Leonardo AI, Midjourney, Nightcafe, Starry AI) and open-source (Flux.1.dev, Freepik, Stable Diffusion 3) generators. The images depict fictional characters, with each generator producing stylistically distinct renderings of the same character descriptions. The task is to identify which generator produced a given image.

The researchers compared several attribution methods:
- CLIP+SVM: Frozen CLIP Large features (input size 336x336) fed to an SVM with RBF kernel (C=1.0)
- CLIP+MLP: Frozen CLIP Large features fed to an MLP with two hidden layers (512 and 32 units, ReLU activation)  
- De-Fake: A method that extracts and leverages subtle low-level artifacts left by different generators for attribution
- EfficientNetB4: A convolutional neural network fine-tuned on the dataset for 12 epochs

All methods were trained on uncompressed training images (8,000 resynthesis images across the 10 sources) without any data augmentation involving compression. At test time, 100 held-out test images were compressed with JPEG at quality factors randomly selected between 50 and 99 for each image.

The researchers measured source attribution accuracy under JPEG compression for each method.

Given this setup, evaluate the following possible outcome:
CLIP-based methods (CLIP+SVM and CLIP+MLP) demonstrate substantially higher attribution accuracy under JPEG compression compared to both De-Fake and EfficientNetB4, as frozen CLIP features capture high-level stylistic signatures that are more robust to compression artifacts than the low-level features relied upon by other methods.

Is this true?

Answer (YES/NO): NO